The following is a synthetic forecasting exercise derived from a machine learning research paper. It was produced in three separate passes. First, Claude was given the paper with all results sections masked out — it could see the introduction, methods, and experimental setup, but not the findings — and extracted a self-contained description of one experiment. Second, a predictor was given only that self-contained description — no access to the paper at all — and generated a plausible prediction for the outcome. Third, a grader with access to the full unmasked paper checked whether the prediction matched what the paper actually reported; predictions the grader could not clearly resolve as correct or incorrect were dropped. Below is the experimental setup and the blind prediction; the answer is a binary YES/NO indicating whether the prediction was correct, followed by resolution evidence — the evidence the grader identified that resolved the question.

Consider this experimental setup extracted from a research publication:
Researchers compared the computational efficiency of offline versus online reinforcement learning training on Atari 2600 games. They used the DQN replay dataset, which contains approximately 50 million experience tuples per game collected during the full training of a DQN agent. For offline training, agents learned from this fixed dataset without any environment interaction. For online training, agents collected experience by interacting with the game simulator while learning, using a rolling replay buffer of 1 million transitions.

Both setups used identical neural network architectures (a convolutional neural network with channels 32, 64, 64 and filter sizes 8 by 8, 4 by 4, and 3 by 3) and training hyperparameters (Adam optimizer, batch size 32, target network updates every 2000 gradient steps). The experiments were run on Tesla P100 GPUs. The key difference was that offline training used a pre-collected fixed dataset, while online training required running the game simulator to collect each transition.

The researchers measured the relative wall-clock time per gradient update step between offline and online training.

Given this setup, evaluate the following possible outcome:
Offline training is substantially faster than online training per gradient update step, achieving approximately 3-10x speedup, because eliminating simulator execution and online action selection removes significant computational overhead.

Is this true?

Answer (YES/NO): YES